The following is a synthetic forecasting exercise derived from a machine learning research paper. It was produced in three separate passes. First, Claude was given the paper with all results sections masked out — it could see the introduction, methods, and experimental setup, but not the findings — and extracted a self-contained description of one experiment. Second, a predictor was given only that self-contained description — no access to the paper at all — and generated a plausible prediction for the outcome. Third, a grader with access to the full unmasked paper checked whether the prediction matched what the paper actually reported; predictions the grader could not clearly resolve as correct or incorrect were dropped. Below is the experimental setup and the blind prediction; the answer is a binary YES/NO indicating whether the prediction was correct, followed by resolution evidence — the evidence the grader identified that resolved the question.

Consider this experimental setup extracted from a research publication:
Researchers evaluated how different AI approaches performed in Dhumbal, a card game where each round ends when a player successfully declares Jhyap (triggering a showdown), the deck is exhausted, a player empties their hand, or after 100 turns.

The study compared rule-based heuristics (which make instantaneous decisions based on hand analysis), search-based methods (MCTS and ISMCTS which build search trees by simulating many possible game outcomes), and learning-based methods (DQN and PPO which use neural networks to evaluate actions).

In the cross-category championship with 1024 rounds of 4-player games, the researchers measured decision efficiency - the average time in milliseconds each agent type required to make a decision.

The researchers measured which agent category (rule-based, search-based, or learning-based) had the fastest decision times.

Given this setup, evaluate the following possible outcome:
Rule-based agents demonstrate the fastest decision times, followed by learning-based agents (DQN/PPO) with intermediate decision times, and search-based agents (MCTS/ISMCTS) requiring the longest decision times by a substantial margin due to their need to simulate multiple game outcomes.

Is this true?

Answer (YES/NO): YES